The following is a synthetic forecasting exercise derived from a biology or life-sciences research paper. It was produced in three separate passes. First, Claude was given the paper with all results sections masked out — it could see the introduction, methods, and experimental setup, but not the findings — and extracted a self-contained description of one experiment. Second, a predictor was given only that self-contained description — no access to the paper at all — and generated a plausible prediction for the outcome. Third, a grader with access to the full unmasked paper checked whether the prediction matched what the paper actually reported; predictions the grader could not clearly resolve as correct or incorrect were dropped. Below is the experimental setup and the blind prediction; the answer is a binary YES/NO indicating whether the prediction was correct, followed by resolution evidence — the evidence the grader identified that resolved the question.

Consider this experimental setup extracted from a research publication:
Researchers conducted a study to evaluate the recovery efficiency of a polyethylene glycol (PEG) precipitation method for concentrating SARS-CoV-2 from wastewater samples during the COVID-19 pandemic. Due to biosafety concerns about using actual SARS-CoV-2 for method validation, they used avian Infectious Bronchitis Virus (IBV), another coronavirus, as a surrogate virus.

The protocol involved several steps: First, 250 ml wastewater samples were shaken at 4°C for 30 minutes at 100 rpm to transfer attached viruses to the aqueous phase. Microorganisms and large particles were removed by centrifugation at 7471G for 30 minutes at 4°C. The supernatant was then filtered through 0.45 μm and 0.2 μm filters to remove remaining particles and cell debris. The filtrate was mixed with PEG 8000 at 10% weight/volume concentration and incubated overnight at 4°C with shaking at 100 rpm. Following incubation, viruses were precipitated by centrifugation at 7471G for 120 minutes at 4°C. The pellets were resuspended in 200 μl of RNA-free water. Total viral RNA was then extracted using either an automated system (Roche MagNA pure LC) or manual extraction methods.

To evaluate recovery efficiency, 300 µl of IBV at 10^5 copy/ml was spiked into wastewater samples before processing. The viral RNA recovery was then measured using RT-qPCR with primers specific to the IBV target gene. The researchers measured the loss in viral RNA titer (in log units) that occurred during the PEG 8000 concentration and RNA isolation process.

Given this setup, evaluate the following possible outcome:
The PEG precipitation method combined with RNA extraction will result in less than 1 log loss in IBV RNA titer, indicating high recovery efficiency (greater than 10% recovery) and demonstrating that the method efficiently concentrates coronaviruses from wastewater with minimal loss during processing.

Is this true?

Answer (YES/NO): NO